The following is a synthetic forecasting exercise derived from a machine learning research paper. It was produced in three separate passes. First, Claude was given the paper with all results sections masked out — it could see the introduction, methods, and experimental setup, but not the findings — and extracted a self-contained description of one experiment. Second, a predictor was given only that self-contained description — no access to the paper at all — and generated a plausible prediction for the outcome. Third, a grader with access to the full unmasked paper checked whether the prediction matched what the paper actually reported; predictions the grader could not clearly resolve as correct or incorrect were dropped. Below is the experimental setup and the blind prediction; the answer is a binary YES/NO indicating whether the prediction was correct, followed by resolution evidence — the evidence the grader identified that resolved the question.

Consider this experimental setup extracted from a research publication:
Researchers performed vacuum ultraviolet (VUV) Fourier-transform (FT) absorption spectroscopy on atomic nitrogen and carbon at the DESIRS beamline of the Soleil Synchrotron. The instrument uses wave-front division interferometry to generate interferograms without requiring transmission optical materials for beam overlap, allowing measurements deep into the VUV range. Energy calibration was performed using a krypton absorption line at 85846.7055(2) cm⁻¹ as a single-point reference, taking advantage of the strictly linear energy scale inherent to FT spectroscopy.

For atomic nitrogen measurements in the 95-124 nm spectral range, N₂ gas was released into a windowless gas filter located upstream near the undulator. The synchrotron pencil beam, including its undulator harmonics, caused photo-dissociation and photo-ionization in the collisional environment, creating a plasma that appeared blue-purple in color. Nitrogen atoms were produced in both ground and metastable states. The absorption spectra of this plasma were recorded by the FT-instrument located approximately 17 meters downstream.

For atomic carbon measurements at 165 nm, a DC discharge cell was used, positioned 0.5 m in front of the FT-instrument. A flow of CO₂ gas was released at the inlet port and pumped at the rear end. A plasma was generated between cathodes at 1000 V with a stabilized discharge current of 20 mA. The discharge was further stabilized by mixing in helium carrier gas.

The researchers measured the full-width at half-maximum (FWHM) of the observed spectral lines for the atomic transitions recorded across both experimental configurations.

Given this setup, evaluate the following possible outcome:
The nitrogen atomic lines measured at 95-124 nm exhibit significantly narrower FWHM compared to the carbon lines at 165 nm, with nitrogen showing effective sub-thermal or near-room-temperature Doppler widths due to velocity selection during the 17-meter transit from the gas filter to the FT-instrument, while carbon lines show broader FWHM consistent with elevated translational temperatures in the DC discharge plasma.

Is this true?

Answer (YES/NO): NO